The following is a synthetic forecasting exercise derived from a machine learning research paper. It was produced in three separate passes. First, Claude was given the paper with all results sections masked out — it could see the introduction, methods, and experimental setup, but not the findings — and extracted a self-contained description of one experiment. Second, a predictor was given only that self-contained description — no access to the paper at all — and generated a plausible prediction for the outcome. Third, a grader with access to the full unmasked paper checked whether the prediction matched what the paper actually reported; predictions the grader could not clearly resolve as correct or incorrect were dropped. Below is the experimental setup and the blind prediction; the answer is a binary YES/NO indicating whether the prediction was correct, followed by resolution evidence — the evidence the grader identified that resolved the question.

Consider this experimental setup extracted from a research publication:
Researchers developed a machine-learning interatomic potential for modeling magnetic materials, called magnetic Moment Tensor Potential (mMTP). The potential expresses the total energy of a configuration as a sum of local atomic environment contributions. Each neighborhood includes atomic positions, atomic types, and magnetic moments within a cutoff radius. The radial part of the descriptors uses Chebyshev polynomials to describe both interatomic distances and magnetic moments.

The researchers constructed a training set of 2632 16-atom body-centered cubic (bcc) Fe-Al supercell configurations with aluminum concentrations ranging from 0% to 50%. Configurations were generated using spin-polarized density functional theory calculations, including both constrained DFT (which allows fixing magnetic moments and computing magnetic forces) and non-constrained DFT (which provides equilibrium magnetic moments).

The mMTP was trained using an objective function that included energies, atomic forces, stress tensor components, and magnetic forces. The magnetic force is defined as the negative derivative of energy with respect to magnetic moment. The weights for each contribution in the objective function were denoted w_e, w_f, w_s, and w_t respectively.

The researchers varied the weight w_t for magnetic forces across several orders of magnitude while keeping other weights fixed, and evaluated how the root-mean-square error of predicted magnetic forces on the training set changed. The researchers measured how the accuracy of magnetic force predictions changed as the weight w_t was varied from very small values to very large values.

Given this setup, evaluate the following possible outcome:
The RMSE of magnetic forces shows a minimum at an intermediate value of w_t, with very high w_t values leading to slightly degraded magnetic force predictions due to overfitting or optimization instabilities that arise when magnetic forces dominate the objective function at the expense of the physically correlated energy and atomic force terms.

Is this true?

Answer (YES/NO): NO